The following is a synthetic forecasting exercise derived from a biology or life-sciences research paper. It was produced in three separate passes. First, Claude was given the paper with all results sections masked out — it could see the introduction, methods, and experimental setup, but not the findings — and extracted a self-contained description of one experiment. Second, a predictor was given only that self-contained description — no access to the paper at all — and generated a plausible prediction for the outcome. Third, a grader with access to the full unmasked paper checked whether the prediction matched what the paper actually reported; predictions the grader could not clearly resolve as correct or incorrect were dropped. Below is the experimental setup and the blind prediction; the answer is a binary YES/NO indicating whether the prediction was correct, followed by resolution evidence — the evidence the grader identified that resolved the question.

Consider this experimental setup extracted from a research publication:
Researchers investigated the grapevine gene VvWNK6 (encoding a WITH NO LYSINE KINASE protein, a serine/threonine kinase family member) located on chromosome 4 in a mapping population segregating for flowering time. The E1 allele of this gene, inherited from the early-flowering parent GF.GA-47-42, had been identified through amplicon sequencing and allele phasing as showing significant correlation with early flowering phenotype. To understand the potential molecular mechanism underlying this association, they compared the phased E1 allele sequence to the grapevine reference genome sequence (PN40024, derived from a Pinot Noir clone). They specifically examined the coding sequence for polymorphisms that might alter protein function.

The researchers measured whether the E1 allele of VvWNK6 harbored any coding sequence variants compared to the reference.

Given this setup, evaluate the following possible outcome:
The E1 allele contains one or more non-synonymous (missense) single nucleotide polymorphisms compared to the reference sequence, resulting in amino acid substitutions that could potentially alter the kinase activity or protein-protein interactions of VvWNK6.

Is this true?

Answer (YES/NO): YES